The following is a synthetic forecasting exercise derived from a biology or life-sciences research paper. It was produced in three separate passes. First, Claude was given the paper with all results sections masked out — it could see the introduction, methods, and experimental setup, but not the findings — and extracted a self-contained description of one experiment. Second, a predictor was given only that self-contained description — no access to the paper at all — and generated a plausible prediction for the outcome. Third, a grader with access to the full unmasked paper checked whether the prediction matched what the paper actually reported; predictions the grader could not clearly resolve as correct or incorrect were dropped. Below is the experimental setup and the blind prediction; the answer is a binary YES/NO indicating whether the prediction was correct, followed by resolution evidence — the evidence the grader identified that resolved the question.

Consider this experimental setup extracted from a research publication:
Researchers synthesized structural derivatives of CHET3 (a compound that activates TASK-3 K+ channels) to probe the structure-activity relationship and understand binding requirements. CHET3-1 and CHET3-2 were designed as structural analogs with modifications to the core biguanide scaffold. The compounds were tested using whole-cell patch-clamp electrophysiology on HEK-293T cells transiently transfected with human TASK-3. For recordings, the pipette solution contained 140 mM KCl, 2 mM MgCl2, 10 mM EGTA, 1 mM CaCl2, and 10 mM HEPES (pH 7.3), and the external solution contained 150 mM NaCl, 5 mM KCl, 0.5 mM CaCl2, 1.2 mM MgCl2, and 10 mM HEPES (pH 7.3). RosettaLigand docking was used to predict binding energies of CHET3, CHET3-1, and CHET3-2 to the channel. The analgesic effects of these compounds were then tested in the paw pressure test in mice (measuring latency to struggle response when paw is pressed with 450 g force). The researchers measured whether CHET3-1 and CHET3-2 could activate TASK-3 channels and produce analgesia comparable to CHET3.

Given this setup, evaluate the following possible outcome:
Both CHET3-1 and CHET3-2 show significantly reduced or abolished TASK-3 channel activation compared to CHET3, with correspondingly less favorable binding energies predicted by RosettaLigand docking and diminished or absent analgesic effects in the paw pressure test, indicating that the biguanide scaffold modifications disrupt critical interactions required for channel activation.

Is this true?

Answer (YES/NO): NO